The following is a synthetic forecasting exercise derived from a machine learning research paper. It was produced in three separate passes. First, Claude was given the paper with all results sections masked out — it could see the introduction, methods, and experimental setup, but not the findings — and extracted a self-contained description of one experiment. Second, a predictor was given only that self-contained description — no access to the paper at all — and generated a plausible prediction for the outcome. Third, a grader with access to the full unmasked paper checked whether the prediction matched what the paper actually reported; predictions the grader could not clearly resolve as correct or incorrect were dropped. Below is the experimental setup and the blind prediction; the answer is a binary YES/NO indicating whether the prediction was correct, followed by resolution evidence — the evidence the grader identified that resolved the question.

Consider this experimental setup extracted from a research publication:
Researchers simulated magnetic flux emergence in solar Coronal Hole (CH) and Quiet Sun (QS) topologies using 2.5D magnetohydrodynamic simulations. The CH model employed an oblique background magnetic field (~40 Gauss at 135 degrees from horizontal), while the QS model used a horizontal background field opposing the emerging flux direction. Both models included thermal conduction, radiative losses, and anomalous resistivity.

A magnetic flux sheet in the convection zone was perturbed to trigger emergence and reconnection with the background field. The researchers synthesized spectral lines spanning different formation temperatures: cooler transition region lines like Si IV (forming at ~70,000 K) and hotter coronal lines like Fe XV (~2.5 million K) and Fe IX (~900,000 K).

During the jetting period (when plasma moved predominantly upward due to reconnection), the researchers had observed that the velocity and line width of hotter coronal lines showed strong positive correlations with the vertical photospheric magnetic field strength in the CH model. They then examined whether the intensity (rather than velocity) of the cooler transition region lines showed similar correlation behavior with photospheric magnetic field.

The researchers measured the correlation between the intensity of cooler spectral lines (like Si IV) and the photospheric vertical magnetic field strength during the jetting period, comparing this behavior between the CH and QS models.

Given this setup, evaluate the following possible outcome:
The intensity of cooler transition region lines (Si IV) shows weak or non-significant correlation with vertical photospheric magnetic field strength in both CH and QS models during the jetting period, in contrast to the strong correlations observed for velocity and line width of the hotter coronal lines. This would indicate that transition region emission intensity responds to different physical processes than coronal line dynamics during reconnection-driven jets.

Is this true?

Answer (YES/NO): NO